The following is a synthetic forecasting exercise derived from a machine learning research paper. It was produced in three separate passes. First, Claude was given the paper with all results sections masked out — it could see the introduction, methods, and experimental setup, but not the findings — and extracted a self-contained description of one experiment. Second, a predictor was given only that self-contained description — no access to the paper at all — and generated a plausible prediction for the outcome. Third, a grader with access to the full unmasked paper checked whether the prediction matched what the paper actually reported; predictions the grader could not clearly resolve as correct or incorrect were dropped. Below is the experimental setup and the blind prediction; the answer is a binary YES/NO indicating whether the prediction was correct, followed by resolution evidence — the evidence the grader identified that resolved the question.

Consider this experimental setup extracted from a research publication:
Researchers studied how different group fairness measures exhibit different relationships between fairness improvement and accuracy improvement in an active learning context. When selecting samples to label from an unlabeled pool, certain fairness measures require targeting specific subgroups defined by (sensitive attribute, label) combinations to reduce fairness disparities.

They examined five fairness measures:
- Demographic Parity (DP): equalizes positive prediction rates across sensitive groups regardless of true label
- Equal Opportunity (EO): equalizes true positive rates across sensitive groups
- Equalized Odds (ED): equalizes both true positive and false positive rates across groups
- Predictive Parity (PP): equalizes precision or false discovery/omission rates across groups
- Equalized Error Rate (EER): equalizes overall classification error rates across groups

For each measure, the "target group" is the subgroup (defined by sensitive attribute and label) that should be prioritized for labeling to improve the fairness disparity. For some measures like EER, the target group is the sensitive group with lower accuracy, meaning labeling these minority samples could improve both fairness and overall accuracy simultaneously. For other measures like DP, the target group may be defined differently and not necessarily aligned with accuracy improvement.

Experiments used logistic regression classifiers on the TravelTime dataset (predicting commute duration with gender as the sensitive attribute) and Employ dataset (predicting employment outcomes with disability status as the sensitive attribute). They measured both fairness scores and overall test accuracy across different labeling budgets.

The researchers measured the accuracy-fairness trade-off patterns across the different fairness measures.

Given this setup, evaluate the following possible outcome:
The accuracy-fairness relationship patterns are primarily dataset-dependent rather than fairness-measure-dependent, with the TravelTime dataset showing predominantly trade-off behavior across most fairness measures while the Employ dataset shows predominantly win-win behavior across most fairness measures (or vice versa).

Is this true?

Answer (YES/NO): NO